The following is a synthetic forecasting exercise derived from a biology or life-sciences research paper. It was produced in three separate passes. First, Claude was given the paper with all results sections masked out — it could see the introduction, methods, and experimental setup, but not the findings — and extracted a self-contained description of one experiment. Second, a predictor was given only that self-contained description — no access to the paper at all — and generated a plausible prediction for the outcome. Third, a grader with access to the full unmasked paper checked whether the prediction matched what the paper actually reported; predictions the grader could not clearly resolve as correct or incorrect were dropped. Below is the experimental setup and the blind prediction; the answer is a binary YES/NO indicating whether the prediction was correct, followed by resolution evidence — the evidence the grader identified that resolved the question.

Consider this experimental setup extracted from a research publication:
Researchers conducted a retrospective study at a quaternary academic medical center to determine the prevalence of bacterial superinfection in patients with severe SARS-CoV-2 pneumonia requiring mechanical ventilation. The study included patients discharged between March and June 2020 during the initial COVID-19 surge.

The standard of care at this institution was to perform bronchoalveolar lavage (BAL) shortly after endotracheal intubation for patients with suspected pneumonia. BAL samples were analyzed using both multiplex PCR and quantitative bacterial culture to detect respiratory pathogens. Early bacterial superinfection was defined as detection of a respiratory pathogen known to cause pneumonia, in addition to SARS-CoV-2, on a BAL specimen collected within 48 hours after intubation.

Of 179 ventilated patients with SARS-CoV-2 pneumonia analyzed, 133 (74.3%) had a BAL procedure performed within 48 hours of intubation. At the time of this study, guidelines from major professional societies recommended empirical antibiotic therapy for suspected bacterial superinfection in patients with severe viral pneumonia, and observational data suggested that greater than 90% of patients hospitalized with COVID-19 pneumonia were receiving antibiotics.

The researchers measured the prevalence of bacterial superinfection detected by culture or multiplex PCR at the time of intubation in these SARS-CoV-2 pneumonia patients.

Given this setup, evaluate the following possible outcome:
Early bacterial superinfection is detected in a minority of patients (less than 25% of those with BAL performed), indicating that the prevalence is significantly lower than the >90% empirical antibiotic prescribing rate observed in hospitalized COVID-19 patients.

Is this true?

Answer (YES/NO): YES